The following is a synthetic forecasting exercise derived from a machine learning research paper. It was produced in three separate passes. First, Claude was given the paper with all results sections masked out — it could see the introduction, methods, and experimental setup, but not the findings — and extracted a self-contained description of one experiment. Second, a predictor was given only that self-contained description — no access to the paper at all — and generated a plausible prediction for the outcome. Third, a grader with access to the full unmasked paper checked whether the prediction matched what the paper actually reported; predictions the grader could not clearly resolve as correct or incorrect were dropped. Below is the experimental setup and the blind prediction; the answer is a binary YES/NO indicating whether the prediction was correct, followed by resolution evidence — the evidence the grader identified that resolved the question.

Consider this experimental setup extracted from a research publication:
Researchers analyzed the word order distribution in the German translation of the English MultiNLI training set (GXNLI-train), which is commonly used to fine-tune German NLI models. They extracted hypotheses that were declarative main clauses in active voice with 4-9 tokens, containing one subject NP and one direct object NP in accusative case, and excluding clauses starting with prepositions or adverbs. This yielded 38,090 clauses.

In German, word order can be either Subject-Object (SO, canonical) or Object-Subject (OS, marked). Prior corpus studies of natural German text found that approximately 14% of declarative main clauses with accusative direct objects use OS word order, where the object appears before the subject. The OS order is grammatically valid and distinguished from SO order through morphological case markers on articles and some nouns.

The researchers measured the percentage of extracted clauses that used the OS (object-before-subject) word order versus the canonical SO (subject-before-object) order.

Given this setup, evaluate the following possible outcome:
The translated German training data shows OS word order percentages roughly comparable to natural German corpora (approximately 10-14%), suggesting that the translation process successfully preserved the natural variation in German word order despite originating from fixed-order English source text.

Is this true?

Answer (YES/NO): NO